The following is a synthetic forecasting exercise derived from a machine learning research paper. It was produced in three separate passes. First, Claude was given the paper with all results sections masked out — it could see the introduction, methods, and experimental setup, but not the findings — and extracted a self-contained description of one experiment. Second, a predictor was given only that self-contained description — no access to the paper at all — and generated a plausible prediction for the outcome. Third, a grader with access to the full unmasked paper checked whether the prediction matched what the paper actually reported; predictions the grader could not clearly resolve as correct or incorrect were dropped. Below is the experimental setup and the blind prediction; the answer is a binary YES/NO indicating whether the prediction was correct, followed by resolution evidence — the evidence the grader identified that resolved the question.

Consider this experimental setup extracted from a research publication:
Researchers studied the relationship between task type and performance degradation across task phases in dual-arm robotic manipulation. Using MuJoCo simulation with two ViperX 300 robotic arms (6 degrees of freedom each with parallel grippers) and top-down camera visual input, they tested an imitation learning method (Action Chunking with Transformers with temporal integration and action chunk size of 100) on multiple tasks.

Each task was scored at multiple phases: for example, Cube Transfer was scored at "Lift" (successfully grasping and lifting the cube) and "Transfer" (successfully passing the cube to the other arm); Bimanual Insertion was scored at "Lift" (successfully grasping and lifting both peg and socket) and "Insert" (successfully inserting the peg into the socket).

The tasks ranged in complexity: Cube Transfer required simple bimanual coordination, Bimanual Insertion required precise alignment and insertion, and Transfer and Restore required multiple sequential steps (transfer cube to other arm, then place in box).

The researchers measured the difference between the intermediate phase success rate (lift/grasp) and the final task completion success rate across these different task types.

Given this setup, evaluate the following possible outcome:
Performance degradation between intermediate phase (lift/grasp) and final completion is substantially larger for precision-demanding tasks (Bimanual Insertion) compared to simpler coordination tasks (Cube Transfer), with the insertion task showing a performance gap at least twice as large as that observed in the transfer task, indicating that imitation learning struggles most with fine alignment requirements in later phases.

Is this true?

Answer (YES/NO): YES